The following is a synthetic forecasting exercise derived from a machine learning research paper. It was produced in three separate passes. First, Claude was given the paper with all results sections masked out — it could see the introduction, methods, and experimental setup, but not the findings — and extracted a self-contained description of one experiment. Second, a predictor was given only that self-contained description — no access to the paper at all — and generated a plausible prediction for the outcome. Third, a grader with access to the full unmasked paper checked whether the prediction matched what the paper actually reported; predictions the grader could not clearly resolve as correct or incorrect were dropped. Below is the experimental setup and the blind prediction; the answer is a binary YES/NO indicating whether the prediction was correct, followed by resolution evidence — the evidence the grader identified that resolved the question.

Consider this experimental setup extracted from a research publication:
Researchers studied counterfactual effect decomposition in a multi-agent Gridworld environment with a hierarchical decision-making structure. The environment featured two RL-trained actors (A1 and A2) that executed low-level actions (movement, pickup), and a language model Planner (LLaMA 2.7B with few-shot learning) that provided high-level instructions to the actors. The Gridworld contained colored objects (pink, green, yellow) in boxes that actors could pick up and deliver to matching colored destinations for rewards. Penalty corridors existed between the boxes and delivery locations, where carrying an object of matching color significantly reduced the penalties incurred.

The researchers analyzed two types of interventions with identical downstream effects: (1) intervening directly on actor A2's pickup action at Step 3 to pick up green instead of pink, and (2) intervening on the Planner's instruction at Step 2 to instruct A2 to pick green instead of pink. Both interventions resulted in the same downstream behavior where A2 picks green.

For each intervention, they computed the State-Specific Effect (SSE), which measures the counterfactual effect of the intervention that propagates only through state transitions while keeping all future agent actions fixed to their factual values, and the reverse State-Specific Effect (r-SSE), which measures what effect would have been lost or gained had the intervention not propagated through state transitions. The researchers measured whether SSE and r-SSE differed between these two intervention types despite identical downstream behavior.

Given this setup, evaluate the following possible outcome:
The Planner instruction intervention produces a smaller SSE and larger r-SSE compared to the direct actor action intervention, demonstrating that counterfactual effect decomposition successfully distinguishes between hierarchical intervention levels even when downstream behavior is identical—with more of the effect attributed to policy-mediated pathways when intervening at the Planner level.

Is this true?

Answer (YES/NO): NO